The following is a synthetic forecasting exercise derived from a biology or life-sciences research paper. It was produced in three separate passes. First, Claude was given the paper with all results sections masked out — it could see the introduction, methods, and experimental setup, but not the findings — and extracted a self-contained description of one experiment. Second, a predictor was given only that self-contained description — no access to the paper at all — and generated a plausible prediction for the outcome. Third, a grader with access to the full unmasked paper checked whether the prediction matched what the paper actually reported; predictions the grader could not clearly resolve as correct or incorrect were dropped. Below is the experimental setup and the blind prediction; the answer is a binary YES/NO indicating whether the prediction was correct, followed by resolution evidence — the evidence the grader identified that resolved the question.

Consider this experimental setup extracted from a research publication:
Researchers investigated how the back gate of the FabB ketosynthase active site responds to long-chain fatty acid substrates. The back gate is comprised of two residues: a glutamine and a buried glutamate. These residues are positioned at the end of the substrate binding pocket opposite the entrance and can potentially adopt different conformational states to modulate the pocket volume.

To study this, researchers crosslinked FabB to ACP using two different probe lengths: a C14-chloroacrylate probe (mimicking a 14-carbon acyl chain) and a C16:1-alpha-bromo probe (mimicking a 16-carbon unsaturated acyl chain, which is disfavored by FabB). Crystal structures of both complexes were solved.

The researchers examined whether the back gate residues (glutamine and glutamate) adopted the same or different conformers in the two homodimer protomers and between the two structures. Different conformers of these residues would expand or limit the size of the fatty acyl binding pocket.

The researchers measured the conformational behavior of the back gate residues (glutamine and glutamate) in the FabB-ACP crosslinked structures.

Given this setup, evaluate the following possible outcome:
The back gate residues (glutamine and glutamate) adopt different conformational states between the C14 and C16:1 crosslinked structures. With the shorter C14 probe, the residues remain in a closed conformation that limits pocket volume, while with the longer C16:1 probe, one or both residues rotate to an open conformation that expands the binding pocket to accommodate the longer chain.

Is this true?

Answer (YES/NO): NO